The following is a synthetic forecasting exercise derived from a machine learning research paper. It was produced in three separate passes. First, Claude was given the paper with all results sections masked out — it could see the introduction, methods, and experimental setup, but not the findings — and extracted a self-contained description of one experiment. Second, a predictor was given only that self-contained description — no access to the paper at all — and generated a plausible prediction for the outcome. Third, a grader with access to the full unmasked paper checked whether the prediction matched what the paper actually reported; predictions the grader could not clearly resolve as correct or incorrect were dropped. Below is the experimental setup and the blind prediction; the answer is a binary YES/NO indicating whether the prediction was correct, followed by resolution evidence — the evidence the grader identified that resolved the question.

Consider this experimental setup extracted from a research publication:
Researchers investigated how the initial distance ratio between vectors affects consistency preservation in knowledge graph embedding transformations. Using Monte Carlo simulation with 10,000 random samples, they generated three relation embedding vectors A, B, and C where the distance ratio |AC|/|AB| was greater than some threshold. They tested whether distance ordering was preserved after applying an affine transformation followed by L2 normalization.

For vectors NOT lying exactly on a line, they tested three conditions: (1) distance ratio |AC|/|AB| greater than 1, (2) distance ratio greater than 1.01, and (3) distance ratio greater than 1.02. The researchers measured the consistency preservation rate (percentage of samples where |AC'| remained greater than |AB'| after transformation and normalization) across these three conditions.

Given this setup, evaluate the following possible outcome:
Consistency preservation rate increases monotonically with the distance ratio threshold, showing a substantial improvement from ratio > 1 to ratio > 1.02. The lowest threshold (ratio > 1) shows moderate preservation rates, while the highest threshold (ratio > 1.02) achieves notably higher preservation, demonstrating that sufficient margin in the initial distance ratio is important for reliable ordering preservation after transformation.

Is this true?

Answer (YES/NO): YES